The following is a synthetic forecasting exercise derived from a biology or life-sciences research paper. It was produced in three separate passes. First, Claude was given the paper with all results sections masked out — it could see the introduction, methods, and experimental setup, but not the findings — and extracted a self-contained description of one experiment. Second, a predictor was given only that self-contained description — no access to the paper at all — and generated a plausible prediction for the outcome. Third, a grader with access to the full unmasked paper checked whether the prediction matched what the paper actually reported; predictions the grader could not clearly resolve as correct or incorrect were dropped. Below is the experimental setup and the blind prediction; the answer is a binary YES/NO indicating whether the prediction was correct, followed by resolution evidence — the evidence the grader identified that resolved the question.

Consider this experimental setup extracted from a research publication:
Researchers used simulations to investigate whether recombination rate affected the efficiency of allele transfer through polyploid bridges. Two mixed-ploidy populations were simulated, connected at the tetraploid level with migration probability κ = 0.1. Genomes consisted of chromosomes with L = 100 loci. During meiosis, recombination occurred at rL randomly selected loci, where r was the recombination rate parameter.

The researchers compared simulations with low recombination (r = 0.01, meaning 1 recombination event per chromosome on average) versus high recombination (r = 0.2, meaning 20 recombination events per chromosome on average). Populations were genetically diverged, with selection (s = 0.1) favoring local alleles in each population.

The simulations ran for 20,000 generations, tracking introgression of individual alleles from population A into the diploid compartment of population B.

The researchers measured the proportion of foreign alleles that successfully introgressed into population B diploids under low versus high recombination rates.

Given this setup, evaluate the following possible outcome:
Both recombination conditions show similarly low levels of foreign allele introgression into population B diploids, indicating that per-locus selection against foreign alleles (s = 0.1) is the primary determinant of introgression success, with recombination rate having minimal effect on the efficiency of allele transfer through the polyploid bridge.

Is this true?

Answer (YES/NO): NO